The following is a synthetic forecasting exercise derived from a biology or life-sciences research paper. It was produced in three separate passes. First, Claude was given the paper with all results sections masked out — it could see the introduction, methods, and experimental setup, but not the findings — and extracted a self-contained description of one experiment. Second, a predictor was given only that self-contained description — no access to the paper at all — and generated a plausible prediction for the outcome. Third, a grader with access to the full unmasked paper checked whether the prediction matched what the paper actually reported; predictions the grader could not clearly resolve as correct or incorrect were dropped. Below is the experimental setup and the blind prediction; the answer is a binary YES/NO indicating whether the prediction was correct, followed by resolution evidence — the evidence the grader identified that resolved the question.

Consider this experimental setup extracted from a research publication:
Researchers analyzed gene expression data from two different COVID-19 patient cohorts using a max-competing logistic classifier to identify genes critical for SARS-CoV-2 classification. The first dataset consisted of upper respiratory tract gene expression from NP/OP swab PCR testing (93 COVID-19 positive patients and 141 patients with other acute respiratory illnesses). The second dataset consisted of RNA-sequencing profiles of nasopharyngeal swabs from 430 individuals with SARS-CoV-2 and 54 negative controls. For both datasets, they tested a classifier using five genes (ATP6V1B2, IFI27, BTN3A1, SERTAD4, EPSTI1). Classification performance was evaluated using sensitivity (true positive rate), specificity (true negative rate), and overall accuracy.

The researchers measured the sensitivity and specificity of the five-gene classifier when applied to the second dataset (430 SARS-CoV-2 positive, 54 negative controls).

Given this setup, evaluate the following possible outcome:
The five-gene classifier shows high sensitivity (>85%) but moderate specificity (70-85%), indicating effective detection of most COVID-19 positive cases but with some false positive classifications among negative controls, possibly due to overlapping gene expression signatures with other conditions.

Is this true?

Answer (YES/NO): NO